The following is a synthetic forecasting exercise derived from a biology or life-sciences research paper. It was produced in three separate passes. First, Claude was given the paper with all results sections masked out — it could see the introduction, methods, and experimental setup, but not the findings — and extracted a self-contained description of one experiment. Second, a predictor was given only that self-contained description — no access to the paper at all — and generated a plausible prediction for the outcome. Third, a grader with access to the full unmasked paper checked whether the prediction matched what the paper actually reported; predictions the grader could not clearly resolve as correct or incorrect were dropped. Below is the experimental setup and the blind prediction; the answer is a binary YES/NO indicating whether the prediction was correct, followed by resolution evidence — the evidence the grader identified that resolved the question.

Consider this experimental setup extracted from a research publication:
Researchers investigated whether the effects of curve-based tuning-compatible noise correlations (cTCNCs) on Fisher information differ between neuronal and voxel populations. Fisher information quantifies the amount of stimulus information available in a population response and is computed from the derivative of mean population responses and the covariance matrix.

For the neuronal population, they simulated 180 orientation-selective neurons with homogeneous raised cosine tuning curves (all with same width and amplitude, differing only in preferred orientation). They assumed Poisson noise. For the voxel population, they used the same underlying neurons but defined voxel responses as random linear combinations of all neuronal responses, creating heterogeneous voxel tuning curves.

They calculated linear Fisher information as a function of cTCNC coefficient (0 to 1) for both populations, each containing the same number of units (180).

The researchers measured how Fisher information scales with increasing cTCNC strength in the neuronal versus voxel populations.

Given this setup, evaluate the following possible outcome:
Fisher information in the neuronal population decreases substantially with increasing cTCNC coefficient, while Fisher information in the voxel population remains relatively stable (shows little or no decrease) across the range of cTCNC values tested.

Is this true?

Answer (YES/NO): NO